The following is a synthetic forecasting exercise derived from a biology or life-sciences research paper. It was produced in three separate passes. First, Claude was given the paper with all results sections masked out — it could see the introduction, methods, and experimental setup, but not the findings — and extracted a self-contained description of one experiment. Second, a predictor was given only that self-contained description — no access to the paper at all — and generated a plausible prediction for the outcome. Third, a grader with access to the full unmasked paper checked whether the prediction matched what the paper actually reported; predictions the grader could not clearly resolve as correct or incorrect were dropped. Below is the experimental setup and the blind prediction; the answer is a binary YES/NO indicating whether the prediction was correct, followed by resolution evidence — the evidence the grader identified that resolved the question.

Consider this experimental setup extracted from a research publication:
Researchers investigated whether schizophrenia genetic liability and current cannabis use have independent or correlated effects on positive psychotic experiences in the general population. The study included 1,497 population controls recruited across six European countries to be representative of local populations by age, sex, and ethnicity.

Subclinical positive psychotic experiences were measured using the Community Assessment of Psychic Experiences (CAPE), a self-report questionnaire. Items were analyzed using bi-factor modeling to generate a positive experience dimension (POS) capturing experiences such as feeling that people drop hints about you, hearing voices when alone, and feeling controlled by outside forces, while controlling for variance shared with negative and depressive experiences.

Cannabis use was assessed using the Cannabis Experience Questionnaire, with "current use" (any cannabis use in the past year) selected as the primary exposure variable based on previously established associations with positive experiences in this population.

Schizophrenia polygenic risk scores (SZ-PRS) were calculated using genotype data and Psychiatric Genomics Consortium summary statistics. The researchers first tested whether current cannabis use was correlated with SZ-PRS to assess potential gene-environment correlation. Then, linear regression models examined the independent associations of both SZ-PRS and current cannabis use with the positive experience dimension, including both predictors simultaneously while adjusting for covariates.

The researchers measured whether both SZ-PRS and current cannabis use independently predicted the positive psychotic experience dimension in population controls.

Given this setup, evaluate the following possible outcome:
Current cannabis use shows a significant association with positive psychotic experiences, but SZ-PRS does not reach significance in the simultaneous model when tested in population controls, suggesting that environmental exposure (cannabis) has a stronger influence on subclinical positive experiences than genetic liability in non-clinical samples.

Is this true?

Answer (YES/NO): NO